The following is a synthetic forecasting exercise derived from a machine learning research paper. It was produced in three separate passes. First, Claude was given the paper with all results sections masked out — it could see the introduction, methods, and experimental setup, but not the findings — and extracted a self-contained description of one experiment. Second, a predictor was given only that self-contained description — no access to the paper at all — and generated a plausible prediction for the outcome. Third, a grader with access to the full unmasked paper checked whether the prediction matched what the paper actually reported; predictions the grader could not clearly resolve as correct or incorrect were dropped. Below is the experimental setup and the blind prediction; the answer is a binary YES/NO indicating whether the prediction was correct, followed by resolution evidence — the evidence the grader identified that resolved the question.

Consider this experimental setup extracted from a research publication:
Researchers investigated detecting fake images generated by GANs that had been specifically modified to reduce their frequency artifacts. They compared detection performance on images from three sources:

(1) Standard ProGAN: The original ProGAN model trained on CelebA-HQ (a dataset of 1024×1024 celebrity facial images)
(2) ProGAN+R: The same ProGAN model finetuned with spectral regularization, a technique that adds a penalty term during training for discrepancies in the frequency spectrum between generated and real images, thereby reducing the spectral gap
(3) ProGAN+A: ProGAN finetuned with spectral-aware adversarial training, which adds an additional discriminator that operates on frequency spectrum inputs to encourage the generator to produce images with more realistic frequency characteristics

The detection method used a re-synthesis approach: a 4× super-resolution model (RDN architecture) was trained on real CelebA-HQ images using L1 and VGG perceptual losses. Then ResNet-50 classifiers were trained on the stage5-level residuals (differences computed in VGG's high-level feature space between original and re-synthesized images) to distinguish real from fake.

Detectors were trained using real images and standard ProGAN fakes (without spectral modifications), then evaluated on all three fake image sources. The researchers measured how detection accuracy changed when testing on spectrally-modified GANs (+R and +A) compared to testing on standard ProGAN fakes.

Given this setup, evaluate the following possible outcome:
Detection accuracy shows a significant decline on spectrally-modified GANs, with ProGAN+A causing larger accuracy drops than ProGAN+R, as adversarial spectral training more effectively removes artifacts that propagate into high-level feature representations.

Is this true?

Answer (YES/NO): NO